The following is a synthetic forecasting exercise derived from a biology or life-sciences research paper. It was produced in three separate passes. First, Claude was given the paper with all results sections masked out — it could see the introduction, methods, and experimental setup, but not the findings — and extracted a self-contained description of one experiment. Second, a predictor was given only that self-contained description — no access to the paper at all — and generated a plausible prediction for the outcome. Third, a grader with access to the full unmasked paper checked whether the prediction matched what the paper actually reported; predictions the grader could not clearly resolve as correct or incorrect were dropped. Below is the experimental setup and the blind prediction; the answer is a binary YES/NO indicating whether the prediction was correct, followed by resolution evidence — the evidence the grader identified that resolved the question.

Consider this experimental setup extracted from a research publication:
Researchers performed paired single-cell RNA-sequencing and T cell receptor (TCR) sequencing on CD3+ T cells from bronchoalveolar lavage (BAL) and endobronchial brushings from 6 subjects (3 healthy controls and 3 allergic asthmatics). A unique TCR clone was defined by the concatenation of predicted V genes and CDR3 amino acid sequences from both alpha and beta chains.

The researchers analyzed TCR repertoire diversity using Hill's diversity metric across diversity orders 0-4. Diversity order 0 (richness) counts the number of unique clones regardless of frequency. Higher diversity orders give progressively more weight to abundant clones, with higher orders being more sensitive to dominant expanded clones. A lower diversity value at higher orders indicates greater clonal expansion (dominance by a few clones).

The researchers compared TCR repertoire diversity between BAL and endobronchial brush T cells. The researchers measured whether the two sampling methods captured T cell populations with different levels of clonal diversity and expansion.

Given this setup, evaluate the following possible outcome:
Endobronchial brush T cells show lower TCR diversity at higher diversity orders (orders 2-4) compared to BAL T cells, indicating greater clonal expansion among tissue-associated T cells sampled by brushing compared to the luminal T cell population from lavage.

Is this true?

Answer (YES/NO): YES